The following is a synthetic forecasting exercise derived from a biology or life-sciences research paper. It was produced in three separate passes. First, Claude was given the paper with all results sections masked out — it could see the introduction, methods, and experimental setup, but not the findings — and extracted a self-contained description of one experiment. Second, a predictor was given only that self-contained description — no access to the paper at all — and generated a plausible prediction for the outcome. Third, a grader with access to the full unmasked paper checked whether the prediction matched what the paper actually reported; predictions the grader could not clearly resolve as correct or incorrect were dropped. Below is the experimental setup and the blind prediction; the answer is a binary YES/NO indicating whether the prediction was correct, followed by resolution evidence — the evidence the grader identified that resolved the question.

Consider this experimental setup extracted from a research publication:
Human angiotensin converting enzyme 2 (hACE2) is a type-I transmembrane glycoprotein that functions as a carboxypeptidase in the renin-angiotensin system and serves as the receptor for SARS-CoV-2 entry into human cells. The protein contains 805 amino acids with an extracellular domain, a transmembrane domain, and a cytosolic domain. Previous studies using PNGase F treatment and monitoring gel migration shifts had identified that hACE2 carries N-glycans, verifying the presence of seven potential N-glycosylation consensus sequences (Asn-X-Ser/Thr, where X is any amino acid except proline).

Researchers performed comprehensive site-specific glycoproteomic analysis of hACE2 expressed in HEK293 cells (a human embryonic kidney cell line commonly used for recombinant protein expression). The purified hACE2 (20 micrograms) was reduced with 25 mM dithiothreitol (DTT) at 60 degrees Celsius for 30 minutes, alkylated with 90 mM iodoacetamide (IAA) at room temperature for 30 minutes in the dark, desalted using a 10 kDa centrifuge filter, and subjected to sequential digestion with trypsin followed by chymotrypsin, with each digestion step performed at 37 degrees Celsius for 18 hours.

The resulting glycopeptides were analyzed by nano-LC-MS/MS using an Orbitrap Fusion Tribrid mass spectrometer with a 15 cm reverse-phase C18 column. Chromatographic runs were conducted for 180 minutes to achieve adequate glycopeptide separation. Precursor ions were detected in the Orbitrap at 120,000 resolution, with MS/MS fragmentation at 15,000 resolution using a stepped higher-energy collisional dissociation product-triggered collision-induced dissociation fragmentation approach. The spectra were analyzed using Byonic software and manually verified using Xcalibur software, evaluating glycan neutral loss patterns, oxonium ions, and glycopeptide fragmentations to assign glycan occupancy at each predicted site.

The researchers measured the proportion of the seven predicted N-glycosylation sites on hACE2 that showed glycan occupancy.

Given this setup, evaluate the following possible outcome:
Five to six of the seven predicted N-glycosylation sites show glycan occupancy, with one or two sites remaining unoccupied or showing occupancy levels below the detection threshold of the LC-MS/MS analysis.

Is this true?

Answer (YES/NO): NO